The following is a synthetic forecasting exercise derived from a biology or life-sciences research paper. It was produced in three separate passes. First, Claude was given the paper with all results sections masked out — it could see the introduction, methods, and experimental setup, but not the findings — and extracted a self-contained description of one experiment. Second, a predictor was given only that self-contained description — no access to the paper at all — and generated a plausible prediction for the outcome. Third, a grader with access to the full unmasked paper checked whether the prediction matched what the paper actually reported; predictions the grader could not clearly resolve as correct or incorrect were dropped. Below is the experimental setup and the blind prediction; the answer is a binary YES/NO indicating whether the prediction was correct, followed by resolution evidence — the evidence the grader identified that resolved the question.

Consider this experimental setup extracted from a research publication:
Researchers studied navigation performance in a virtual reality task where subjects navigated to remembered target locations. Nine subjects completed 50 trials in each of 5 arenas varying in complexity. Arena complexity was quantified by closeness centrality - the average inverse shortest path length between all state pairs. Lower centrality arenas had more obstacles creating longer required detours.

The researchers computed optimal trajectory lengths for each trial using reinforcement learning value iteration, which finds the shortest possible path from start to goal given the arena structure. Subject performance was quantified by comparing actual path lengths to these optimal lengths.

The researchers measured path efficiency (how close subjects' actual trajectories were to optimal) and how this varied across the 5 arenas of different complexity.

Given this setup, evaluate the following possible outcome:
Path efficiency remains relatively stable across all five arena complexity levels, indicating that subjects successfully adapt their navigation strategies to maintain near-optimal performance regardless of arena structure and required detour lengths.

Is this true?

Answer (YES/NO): YES